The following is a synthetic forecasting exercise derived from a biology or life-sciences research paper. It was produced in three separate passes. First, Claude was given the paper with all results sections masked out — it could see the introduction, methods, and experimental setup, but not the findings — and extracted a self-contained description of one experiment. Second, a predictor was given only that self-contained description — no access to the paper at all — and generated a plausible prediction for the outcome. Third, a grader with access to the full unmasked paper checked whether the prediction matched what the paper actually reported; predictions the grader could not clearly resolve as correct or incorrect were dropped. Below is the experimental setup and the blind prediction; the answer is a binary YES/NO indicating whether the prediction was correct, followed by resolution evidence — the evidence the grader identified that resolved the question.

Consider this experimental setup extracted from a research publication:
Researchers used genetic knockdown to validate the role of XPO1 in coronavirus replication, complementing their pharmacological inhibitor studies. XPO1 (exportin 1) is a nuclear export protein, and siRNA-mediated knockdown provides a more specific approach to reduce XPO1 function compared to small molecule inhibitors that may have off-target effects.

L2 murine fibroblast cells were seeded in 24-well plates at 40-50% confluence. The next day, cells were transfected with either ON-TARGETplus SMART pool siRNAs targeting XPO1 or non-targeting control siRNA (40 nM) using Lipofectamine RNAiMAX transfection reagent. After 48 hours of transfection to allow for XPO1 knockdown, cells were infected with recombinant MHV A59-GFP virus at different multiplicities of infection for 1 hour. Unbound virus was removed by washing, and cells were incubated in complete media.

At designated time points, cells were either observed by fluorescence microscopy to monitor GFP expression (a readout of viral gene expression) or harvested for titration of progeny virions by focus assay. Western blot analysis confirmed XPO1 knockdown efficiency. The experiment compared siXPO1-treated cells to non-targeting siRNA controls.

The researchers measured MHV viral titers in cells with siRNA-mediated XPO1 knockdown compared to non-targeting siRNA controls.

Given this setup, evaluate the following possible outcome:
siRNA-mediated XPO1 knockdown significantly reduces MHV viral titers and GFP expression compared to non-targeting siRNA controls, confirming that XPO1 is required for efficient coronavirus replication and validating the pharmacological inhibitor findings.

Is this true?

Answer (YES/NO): NO